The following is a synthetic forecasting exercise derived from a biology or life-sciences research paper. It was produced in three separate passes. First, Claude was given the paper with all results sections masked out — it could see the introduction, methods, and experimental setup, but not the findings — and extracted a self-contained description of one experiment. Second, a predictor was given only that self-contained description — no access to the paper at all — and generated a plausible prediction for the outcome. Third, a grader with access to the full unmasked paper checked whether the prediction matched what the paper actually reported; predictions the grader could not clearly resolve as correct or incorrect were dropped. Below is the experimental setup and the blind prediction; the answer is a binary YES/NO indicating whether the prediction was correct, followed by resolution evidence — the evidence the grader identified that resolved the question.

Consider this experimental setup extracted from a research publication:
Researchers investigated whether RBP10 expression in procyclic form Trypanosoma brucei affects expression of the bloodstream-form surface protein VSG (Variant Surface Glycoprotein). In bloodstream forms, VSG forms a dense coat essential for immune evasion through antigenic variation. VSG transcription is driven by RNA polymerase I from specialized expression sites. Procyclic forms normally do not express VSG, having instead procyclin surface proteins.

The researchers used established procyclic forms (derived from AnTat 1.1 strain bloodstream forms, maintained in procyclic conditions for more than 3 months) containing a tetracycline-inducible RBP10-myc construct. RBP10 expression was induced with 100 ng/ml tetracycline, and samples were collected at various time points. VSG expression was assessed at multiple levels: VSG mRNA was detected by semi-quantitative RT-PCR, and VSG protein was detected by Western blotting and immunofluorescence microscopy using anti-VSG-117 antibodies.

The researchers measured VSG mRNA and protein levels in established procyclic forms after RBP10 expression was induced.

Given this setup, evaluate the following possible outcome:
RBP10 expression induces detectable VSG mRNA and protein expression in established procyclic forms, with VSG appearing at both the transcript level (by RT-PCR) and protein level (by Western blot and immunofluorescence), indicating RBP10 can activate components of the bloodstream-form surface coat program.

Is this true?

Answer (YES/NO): NO